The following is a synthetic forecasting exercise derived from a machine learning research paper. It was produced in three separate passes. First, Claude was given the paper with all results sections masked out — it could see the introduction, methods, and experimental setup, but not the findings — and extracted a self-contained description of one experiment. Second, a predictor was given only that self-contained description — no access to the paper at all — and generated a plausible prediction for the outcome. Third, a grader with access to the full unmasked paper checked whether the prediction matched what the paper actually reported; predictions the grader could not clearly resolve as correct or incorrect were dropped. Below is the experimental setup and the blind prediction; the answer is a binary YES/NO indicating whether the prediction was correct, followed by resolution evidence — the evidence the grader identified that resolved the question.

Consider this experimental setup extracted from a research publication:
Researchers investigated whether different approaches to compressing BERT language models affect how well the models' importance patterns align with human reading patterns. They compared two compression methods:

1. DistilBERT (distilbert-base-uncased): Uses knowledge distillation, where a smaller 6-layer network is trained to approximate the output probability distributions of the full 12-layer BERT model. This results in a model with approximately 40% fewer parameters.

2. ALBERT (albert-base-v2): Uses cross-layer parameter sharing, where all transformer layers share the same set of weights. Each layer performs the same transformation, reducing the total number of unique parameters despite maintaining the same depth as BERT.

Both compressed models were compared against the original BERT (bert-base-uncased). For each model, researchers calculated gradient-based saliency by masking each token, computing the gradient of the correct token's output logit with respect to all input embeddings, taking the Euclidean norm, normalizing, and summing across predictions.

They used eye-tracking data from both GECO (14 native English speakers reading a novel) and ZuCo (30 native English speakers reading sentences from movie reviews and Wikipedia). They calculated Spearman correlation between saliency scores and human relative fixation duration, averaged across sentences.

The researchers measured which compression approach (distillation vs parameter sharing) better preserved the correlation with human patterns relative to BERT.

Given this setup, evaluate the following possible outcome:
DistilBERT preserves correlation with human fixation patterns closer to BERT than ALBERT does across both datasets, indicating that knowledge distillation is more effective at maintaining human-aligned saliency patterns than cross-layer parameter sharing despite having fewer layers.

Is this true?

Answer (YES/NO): YES